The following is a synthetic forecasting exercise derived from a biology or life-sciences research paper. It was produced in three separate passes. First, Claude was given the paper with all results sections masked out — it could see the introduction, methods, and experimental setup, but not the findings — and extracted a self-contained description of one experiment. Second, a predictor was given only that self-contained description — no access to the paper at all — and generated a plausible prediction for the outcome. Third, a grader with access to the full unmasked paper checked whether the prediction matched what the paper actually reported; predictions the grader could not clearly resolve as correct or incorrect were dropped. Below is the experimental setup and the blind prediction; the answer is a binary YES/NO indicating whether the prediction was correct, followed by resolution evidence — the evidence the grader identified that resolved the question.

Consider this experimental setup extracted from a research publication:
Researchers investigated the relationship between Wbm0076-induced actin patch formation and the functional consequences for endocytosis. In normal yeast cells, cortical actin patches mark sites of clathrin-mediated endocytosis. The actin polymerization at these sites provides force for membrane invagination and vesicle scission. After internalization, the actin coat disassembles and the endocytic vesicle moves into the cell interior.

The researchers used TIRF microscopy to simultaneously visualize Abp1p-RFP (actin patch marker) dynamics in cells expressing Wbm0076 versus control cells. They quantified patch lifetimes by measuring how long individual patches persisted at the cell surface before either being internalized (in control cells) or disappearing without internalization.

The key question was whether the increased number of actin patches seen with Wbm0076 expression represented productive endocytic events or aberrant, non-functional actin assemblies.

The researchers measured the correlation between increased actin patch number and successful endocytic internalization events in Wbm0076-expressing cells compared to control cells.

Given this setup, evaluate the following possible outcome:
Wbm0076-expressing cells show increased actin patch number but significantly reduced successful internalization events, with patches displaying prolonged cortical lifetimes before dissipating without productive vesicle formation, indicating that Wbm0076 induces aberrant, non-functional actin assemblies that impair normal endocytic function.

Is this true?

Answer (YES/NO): YES